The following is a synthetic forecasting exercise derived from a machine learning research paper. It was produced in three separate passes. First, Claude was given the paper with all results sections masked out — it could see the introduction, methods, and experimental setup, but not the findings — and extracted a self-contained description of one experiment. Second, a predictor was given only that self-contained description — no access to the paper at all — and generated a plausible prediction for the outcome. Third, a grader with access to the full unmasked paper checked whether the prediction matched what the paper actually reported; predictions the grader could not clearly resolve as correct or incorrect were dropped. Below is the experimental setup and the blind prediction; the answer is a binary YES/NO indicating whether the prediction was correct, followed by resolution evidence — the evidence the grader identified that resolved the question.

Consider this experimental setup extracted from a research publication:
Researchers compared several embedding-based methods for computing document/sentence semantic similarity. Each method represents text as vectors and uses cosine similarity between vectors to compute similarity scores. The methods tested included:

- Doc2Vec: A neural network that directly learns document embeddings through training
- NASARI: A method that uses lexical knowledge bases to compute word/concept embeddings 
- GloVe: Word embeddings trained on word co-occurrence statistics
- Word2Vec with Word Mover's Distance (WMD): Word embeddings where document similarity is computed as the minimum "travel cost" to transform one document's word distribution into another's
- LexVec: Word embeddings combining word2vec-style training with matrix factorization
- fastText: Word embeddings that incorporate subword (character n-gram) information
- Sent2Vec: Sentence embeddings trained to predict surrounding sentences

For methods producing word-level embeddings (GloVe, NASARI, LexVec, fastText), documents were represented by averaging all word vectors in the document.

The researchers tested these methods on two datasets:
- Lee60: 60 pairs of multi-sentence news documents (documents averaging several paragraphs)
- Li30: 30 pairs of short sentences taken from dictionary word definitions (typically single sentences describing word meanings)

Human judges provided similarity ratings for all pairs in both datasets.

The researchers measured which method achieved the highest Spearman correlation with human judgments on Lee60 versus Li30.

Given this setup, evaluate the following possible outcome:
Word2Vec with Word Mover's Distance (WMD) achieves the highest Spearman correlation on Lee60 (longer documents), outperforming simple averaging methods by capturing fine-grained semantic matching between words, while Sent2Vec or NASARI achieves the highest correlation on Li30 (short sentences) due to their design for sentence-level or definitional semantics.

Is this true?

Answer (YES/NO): NO